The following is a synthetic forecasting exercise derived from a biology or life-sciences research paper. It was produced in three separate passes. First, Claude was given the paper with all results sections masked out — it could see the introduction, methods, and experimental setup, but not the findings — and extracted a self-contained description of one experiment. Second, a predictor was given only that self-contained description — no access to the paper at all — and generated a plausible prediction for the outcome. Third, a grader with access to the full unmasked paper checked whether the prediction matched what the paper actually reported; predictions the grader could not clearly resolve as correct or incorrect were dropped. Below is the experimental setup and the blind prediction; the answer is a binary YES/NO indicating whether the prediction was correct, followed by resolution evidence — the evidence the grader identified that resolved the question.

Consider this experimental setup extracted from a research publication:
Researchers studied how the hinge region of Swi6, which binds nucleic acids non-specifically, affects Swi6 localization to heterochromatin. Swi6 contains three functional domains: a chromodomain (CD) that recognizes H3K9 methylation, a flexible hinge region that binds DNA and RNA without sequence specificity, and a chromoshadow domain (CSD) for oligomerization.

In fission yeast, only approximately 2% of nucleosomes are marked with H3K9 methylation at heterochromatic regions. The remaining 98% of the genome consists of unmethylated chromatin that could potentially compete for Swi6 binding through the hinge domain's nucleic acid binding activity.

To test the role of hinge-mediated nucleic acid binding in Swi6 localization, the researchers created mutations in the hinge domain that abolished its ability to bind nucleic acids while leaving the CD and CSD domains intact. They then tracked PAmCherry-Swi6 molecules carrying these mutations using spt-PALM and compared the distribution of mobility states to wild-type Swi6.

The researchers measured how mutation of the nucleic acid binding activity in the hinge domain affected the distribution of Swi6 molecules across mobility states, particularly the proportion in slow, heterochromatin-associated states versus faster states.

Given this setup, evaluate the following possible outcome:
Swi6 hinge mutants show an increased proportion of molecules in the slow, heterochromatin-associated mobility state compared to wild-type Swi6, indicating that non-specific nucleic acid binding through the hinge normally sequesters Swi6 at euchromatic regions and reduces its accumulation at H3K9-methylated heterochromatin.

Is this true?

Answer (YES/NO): YES